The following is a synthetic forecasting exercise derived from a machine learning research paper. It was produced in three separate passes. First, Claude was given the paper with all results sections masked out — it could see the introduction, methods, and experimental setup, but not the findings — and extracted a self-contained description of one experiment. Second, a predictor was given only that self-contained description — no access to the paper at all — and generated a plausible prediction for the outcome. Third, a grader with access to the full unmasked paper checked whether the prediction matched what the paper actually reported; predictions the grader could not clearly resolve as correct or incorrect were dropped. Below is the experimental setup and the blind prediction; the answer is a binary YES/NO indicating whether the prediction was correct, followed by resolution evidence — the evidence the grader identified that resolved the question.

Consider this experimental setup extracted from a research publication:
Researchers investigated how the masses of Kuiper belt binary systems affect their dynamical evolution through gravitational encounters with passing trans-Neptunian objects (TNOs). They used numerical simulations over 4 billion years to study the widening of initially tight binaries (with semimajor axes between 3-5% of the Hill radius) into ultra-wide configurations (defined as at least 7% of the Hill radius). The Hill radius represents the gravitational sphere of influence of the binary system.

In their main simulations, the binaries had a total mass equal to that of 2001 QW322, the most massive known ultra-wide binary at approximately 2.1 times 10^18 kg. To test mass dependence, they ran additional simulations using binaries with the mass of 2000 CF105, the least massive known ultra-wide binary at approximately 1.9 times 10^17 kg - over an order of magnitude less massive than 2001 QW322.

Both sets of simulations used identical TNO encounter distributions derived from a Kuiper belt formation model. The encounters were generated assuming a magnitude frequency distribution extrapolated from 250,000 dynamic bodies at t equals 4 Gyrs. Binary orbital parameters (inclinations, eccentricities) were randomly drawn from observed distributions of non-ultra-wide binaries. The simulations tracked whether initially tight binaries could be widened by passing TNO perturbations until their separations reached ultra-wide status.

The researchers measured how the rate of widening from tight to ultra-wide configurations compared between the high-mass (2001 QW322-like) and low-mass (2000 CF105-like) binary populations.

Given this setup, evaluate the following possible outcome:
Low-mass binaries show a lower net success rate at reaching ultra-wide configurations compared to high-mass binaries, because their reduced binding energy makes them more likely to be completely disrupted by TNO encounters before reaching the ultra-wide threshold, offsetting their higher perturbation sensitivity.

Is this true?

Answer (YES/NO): YES